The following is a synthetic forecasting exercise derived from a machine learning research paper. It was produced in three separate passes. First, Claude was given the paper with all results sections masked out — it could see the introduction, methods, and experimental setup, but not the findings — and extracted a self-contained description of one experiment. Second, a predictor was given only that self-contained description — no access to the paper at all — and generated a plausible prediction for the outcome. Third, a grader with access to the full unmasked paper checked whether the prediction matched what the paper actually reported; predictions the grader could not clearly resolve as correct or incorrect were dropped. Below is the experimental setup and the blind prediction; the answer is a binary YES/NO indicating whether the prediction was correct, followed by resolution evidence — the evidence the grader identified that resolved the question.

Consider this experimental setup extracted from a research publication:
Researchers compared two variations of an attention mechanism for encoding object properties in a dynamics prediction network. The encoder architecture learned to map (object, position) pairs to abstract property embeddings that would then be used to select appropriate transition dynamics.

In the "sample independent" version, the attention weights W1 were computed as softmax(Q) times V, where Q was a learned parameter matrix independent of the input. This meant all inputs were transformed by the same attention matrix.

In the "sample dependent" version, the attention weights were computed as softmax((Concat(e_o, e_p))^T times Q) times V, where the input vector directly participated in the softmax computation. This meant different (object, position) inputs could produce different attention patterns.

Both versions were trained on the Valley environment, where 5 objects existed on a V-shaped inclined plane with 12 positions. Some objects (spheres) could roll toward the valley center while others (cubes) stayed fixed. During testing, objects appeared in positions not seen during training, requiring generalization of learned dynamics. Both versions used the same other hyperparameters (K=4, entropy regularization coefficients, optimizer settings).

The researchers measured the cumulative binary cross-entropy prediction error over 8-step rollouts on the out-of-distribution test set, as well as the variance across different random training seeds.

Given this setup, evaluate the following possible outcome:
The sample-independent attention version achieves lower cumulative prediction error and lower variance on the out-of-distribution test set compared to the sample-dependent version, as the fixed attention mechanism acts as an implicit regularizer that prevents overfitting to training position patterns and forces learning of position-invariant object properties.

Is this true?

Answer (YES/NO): NO